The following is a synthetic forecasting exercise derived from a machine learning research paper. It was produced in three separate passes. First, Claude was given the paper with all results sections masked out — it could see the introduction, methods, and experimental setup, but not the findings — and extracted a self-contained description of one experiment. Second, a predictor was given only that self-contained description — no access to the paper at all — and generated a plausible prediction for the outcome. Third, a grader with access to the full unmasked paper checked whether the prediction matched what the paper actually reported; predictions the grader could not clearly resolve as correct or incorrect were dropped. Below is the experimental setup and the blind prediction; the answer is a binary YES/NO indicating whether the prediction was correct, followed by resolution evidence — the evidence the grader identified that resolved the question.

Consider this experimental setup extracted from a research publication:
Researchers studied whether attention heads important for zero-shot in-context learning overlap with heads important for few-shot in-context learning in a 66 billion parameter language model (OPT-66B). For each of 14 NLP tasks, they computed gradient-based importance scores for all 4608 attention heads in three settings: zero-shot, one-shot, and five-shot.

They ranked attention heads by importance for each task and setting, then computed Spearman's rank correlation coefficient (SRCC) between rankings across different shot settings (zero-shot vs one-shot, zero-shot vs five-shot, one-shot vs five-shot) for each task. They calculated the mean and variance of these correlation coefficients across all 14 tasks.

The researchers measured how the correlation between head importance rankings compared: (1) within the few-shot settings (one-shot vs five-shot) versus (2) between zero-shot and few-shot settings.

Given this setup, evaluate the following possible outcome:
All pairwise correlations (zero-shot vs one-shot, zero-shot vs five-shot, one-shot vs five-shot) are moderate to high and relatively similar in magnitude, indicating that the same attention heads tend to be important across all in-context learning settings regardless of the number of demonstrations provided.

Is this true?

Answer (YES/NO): NO